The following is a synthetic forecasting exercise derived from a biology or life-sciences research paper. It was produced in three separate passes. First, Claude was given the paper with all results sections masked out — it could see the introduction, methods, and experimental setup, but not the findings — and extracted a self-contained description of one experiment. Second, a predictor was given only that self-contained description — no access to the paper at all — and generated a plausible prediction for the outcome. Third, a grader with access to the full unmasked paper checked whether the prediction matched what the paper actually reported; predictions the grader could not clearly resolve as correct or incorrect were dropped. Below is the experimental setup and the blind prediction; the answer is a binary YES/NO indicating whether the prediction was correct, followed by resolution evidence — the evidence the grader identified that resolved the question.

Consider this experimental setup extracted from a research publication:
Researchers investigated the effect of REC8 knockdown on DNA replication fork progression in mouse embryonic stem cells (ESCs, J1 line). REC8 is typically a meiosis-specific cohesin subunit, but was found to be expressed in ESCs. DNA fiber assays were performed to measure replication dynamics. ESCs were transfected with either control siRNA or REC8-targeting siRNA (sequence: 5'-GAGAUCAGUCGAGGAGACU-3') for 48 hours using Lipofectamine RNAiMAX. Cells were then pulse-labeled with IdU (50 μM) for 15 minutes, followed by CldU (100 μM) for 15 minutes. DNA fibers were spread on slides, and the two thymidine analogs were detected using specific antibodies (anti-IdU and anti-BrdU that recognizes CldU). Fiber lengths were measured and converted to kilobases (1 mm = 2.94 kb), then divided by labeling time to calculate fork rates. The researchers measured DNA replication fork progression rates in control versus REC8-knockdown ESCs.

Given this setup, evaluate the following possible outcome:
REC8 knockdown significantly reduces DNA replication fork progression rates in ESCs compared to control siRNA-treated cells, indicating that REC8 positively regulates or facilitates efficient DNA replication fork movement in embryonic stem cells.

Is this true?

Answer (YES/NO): YES